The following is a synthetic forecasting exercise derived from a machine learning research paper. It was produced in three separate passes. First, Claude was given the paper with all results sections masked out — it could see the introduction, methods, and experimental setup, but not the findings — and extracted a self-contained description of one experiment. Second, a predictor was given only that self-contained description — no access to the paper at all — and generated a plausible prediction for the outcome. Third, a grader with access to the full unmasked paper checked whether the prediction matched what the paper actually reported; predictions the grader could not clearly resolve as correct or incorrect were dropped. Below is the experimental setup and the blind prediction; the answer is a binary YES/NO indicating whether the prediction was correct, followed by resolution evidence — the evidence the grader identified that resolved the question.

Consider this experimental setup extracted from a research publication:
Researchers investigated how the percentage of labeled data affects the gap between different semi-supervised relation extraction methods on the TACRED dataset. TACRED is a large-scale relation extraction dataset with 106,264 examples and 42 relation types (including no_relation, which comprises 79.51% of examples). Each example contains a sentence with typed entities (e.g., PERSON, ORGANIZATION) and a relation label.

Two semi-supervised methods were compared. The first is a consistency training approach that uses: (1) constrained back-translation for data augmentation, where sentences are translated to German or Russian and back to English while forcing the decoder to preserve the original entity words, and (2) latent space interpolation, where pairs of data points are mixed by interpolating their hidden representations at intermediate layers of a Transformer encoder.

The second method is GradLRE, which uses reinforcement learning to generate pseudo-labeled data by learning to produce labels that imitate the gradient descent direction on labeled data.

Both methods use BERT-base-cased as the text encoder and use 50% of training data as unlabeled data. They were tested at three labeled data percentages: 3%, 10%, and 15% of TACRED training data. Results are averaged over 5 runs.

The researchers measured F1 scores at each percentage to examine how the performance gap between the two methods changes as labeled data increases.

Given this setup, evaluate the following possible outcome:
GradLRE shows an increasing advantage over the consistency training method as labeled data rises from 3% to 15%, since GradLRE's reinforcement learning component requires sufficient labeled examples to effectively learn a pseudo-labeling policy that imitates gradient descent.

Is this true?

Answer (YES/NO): NO